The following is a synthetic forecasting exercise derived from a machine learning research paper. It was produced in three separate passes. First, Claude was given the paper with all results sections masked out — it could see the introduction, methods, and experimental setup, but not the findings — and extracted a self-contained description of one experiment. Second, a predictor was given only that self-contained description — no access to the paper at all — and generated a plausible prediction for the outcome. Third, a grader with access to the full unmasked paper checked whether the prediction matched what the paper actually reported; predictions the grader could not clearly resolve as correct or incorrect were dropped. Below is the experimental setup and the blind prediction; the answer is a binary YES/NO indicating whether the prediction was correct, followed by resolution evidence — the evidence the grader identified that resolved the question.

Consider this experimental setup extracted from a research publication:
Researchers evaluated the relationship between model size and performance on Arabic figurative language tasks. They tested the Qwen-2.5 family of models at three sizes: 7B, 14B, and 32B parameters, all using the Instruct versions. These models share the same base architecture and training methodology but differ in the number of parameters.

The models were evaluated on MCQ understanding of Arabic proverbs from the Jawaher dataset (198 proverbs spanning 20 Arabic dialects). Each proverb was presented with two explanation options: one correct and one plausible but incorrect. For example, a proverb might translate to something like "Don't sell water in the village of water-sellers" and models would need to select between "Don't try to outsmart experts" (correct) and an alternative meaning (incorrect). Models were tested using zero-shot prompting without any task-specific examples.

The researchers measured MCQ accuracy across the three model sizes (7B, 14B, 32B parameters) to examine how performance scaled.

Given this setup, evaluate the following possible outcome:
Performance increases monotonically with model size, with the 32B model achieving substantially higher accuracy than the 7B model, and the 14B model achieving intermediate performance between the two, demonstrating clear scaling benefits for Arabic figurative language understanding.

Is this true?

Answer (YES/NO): NO